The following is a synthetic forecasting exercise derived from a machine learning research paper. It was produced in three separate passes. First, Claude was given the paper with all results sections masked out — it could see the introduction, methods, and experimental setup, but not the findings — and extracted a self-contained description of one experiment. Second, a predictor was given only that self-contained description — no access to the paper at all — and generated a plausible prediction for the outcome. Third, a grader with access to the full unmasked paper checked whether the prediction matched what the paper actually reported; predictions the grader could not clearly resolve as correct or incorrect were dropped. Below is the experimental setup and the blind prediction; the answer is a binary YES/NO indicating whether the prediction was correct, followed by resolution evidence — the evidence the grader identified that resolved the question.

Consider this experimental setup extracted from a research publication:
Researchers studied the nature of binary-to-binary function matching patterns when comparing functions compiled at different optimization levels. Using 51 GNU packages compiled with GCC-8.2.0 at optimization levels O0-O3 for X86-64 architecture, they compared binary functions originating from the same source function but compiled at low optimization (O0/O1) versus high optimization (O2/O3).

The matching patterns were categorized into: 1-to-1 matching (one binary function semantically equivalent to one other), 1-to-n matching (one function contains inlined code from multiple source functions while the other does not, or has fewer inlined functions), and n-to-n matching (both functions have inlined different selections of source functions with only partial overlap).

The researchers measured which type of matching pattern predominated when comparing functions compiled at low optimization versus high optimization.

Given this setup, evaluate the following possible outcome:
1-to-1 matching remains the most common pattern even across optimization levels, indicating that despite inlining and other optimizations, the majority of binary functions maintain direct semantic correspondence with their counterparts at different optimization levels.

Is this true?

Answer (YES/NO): NO